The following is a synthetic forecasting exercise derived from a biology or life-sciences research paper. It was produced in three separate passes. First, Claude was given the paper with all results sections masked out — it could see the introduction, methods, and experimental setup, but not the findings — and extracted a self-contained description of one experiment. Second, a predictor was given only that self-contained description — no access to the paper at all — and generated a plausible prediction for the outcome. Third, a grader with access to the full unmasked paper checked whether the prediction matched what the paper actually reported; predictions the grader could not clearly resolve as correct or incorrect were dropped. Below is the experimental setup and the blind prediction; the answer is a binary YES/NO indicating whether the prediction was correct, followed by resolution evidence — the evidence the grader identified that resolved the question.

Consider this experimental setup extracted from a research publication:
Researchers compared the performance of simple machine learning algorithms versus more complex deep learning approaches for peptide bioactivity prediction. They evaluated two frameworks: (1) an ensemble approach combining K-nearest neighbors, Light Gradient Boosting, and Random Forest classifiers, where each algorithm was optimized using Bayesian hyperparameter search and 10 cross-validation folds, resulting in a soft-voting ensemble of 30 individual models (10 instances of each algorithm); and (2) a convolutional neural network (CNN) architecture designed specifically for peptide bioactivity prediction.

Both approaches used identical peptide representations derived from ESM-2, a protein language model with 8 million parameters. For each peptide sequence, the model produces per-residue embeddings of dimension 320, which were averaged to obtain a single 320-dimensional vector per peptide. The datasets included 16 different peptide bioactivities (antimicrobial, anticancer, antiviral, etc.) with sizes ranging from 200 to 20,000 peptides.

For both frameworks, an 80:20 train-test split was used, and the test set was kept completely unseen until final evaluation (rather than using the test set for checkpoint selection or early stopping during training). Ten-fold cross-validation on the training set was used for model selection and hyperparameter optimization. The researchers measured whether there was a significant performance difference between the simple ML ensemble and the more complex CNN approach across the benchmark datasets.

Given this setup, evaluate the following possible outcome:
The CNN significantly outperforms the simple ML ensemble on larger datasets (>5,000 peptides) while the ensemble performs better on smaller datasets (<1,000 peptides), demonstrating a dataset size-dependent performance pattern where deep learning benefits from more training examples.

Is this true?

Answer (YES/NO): NO